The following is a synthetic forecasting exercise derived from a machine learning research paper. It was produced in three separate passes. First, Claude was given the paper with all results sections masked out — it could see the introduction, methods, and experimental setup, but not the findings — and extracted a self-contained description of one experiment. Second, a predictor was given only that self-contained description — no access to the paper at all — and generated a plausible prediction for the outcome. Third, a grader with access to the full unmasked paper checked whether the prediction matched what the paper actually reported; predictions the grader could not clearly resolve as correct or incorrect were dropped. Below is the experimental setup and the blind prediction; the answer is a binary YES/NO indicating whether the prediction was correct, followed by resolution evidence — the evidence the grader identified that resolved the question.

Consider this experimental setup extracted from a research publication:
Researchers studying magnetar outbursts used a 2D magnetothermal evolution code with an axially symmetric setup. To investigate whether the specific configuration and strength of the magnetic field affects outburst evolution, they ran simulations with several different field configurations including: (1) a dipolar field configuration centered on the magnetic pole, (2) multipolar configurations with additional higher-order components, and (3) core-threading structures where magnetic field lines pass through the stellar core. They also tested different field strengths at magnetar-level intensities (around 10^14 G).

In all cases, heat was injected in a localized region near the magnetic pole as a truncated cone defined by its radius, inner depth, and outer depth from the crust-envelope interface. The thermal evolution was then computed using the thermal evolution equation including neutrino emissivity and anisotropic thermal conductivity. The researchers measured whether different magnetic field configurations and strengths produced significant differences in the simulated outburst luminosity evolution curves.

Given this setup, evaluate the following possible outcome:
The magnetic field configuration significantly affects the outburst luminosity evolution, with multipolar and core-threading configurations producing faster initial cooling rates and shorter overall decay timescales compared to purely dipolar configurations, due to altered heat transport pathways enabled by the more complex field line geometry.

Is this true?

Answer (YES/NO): NO